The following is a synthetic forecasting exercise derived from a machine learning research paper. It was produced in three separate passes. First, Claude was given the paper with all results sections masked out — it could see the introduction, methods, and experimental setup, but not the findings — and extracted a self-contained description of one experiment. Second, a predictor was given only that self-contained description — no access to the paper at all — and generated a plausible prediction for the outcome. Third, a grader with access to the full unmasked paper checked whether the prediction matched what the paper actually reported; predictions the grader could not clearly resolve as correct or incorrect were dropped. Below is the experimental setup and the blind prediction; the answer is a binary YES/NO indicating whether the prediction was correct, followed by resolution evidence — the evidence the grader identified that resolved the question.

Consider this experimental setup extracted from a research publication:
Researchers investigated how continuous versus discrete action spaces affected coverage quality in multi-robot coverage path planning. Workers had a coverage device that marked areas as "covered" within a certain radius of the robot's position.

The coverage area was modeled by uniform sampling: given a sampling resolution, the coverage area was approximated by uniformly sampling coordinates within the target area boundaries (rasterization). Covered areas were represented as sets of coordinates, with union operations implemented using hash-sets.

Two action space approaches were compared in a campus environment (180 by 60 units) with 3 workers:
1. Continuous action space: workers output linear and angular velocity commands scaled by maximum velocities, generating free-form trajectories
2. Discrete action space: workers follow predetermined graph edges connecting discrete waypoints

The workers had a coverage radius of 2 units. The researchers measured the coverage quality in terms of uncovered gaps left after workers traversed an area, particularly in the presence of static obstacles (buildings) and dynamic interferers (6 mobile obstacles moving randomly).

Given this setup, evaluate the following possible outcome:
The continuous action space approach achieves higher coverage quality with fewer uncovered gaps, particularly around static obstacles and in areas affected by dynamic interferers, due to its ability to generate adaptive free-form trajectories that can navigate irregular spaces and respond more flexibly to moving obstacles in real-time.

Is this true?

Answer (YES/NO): NO